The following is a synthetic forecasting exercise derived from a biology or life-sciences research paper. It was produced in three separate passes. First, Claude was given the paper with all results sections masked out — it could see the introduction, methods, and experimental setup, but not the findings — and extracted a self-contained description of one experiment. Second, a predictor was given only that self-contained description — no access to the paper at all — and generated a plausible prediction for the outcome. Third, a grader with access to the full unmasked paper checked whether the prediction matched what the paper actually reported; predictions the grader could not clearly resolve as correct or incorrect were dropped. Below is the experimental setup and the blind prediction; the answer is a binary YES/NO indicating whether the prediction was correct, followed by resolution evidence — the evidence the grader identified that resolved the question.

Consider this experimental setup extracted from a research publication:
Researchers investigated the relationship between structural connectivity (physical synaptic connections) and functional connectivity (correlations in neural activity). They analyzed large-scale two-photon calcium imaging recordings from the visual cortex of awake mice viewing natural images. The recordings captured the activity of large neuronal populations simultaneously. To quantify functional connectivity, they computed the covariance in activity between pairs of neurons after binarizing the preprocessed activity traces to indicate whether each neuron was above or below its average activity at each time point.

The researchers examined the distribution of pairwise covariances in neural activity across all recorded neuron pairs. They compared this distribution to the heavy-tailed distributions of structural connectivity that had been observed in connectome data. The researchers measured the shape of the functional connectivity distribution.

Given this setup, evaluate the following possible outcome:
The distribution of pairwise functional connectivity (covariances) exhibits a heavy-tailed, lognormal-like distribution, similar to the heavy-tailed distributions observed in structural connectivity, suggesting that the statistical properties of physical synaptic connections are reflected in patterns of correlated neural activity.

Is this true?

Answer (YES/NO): YES